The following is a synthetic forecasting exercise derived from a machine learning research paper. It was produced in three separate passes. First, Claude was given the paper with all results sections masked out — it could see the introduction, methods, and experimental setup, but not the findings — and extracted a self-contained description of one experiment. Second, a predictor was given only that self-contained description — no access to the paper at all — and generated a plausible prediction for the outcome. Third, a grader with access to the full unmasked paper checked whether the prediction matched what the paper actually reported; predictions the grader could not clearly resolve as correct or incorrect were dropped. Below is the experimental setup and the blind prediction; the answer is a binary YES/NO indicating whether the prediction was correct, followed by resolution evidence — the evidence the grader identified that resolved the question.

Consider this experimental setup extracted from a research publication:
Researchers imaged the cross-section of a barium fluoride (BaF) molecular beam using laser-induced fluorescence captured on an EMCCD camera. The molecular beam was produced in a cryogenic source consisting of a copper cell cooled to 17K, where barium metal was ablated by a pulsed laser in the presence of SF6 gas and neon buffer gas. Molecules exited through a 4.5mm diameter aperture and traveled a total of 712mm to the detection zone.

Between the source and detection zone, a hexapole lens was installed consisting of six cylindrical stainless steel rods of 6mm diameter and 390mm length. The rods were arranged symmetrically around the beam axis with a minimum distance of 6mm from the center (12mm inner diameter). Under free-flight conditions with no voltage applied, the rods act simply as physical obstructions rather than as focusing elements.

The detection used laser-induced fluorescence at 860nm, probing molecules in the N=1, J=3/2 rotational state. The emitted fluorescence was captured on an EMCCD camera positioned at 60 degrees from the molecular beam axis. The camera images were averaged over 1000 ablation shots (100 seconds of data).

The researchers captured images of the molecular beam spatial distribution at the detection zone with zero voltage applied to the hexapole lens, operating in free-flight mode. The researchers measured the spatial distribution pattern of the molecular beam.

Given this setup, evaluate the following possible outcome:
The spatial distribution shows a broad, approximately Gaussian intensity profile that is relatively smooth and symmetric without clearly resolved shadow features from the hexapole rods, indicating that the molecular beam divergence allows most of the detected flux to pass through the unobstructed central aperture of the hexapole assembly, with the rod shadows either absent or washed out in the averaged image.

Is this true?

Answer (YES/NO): NO